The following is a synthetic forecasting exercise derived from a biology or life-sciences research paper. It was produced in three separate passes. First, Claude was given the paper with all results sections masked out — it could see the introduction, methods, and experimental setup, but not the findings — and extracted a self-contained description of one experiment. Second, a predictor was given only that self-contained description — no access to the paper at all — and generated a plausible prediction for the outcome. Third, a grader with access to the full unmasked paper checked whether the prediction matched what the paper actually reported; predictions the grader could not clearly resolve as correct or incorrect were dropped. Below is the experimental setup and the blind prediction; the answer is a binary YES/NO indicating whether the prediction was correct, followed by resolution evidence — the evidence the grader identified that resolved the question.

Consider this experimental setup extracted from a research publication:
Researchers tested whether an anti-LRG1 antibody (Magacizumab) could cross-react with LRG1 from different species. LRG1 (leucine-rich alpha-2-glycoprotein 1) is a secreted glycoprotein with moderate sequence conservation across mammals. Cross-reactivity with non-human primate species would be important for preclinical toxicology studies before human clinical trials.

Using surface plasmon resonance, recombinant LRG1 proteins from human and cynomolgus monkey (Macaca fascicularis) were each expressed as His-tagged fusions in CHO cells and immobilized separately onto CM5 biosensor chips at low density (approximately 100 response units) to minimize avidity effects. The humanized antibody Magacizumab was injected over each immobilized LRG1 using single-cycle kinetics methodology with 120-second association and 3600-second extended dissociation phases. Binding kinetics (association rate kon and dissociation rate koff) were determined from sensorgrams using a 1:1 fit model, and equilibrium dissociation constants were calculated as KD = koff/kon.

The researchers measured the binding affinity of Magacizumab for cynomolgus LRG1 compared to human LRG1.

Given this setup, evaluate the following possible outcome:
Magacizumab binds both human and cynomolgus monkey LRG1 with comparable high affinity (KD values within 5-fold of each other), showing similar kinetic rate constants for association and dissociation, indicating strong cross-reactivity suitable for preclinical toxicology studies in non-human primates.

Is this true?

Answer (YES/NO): NO